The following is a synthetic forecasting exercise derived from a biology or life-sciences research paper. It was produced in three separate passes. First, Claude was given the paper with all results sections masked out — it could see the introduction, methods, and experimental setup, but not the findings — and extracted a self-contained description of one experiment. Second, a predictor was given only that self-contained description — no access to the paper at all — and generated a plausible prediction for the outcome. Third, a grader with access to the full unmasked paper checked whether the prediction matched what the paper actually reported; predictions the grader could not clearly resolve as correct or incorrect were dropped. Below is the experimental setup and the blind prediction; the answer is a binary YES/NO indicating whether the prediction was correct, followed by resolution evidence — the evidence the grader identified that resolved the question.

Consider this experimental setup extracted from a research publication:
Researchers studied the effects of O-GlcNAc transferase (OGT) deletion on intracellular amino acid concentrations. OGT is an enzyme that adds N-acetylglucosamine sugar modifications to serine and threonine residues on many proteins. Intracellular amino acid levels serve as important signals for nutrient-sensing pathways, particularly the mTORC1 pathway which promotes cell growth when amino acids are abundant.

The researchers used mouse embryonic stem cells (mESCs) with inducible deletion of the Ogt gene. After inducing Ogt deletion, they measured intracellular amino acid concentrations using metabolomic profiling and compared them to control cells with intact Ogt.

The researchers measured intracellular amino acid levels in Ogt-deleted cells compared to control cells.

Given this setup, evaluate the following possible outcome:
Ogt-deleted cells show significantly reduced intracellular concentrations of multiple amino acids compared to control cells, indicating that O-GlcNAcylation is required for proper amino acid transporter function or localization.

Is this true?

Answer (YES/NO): NO